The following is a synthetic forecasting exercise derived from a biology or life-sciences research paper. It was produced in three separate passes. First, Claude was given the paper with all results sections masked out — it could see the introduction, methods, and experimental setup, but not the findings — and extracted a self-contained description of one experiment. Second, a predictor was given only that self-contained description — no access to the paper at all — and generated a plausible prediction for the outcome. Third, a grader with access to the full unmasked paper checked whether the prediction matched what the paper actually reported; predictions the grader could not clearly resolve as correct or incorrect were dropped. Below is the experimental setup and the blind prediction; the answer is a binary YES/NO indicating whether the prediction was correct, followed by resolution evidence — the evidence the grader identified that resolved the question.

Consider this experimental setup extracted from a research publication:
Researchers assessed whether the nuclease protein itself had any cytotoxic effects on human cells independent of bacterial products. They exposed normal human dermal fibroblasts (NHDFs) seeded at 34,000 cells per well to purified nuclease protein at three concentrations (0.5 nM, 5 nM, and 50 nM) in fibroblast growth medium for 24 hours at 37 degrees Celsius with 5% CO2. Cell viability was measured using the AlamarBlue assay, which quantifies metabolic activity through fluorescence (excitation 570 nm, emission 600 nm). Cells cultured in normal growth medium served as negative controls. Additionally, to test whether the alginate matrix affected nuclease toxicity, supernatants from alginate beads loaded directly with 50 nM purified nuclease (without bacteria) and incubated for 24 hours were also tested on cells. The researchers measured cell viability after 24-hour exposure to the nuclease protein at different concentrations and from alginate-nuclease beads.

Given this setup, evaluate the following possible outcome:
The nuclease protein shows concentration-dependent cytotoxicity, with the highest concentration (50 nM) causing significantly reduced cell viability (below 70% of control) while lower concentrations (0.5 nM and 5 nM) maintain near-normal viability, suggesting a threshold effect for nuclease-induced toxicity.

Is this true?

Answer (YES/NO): NO